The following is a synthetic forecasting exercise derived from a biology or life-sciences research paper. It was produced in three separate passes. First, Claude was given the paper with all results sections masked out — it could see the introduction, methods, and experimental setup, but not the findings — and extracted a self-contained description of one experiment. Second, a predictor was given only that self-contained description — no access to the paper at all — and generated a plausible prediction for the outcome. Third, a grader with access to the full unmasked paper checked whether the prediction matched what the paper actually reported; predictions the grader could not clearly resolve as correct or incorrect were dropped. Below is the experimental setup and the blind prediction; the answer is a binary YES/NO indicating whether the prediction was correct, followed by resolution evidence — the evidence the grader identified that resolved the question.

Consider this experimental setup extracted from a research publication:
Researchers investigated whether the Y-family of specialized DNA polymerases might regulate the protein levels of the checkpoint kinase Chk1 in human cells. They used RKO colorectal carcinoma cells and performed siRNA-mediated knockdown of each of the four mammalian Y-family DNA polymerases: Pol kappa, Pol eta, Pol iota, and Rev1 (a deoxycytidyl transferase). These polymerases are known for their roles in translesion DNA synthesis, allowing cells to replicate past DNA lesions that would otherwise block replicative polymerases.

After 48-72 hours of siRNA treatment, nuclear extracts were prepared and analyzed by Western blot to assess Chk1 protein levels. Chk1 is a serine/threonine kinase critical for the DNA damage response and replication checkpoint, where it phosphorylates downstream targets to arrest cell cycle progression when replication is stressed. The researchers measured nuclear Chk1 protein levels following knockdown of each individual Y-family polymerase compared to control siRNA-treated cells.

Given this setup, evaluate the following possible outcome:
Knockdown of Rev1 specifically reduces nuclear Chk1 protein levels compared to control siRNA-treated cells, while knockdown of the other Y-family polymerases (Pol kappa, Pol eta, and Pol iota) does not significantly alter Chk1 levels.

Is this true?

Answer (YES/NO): NO